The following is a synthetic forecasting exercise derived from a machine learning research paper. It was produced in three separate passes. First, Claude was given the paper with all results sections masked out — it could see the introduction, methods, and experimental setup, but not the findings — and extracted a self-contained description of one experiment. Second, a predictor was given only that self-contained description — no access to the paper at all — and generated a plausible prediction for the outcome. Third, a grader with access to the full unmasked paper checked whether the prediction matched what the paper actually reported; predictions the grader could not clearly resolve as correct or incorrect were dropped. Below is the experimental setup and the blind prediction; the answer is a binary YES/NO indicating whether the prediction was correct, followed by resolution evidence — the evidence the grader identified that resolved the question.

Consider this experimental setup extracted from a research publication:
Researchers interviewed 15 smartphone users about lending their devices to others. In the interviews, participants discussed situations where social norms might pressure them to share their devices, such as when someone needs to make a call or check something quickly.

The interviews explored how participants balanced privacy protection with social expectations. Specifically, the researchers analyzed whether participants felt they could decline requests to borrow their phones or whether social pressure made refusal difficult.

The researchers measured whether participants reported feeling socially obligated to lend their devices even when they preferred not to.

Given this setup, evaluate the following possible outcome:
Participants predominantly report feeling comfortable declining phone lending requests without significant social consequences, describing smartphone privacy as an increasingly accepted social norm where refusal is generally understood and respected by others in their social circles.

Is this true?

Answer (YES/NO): NO